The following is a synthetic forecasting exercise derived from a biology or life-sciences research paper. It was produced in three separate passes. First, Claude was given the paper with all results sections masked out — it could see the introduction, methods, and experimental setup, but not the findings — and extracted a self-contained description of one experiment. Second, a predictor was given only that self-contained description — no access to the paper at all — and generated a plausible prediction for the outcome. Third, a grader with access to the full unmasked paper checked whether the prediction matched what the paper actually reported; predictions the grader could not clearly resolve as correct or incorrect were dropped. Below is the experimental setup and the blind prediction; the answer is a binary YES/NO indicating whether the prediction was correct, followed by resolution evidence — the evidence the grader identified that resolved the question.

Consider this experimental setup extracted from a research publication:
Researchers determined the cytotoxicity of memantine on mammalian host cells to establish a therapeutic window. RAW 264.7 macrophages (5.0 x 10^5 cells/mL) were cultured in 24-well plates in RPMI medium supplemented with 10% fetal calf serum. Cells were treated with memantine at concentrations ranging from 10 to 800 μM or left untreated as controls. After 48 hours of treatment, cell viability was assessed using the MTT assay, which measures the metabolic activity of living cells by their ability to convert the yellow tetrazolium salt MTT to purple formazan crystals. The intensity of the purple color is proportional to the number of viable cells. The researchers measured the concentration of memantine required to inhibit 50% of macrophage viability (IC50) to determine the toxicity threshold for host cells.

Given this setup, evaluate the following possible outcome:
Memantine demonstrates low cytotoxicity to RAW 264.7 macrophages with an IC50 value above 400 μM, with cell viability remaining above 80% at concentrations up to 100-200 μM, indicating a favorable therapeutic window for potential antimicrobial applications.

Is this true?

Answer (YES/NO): NO